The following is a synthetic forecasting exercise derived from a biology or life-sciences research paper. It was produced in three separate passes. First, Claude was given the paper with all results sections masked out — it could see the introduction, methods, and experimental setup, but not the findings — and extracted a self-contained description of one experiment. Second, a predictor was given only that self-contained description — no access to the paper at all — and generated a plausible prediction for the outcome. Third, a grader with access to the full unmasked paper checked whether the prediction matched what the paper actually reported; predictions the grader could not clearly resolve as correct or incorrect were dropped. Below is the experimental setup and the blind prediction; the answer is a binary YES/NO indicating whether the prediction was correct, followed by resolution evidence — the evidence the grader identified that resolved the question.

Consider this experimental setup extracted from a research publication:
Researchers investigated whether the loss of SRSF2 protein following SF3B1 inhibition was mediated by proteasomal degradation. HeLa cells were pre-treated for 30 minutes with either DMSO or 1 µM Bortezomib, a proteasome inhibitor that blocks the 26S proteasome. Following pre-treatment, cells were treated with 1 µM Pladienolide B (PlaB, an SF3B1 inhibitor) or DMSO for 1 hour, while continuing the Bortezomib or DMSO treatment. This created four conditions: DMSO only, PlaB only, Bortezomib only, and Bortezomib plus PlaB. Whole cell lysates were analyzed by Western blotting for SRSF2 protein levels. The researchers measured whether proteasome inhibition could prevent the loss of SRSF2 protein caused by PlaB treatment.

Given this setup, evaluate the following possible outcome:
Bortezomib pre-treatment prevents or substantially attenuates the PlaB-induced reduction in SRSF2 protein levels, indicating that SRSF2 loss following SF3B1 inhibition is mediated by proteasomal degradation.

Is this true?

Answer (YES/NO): YES